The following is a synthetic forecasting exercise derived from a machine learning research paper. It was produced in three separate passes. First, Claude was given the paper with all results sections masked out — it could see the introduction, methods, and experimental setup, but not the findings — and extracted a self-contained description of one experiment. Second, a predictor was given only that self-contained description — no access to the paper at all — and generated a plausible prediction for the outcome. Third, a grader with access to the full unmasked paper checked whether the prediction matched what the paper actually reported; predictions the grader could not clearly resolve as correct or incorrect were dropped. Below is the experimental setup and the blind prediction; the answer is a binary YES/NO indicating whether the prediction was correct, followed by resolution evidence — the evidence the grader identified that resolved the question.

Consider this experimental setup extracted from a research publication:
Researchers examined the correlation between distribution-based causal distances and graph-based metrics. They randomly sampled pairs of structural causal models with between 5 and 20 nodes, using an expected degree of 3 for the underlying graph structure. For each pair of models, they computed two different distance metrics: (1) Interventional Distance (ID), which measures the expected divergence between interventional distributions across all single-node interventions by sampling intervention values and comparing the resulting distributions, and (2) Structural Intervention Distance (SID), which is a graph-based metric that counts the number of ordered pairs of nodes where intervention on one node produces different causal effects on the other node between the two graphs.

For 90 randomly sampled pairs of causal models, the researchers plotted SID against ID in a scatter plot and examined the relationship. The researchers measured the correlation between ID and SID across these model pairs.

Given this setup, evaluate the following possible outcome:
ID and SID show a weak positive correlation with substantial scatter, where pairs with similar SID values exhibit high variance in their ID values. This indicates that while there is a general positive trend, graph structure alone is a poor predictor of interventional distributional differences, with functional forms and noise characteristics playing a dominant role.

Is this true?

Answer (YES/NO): NO